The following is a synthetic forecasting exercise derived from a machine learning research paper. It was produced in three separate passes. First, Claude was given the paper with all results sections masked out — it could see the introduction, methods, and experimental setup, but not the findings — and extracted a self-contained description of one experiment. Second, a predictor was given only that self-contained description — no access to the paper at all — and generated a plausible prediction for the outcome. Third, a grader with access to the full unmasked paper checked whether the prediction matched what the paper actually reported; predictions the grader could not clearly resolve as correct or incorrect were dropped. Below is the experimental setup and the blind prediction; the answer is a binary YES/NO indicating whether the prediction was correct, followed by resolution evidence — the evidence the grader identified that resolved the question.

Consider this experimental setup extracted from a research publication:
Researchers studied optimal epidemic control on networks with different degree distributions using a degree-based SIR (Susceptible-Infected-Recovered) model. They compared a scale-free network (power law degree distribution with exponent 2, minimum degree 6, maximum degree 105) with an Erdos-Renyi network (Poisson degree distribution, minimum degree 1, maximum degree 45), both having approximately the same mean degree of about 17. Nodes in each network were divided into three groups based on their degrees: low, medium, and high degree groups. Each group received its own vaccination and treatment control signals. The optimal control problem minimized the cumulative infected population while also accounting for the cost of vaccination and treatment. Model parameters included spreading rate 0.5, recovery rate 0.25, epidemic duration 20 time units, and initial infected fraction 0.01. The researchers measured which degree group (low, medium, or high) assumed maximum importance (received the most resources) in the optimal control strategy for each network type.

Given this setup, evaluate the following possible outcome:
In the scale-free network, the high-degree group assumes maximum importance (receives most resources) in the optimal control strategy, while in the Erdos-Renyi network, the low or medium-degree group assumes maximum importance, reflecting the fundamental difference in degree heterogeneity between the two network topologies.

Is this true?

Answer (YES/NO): YES